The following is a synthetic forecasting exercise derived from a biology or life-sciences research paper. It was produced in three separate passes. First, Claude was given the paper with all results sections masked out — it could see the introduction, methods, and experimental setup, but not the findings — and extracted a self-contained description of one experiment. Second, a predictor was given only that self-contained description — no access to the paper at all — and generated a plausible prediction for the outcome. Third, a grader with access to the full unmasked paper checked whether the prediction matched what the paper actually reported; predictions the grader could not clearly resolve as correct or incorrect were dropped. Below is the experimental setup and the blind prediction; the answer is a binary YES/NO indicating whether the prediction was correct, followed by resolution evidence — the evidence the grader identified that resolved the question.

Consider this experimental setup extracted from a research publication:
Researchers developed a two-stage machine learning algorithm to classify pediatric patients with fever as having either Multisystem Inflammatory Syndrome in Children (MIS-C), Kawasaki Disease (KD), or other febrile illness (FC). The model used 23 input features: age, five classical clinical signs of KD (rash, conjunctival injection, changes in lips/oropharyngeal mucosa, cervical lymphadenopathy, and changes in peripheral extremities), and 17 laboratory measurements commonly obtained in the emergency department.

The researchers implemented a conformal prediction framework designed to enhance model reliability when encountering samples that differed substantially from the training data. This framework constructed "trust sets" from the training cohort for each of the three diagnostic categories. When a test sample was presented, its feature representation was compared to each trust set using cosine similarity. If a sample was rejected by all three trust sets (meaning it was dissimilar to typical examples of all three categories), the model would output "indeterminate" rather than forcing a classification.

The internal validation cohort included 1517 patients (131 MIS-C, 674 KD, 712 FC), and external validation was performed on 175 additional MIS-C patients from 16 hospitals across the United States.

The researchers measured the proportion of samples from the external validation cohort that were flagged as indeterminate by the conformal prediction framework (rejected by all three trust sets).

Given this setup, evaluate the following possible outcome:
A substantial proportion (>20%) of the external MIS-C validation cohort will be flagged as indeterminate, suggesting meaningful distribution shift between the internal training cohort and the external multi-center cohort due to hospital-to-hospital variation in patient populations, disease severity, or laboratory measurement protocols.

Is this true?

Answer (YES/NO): NO